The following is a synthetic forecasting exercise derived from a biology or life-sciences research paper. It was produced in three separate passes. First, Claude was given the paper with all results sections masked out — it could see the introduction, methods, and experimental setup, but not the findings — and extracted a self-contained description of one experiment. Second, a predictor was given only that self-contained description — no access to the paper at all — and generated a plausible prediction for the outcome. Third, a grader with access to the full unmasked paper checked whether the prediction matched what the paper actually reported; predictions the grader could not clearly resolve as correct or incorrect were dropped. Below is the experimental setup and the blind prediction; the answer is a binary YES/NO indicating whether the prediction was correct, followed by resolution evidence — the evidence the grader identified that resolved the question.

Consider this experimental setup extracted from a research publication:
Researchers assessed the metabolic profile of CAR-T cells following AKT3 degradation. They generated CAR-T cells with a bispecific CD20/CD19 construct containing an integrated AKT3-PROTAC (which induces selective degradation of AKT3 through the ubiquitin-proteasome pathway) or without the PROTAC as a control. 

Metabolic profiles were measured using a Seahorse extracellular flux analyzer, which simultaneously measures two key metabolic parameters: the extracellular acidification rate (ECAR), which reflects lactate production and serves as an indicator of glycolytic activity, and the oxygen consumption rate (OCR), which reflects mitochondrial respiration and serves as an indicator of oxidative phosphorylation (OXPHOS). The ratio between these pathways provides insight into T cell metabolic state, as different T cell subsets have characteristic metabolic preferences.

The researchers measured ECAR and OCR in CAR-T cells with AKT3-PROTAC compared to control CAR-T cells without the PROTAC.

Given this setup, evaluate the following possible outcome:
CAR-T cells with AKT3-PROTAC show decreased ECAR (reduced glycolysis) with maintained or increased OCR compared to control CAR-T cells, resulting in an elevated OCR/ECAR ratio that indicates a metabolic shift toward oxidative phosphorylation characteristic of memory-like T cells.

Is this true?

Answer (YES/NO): YES